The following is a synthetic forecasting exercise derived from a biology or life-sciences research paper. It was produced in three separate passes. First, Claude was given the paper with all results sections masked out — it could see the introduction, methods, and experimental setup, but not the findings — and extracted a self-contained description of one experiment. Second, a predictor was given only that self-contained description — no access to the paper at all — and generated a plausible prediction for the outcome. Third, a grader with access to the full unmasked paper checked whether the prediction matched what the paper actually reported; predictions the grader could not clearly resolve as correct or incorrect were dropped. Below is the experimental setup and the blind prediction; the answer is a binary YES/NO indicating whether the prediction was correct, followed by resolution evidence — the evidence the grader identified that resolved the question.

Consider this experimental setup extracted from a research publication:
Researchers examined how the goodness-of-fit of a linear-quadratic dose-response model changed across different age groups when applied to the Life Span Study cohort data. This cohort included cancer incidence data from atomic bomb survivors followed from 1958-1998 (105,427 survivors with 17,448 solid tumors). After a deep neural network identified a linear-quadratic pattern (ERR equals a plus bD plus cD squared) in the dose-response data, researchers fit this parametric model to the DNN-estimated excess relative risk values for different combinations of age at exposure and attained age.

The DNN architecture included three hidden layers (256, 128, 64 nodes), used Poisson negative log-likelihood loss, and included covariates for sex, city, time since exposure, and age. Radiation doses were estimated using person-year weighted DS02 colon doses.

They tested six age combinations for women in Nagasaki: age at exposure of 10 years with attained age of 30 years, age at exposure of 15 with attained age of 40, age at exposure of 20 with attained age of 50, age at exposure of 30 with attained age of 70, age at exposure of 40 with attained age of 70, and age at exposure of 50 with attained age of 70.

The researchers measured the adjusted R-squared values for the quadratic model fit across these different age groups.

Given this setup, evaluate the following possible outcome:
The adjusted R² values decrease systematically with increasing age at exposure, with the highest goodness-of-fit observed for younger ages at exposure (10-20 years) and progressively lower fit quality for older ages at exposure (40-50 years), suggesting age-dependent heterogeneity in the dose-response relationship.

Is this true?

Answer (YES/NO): NO